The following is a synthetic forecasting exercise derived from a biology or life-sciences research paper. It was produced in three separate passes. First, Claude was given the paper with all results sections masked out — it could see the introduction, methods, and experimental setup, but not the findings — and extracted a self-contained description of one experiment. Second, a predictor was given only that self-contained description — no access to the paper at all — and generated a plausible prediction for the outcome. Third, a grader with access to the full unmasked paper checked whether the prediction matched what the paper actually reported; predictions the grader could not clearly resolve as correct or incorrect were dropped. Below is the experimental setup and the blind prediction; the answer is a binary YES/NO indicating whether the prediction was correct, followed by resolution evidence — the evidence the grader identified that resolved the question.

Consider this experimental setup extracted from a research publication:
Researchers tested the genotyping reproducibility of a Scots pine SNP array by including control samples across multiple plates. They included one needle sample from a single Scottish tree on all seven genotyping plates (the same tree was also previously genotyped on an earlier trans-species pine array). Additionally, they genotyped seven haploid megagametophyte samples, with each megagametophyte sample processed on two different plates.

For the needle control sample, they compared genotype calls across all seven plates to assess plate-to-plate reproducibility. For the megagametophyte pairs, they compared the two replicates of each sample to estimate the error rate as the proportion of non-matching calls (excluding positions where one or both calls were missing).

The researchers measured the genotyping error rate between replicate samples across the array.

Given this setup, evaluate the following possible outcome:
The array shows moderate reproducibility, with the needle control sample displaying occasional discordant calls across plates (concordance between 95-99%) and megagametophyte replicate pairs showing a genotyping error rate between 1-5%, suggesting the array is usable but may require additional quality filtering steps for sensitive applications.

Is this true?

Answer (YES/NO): NO